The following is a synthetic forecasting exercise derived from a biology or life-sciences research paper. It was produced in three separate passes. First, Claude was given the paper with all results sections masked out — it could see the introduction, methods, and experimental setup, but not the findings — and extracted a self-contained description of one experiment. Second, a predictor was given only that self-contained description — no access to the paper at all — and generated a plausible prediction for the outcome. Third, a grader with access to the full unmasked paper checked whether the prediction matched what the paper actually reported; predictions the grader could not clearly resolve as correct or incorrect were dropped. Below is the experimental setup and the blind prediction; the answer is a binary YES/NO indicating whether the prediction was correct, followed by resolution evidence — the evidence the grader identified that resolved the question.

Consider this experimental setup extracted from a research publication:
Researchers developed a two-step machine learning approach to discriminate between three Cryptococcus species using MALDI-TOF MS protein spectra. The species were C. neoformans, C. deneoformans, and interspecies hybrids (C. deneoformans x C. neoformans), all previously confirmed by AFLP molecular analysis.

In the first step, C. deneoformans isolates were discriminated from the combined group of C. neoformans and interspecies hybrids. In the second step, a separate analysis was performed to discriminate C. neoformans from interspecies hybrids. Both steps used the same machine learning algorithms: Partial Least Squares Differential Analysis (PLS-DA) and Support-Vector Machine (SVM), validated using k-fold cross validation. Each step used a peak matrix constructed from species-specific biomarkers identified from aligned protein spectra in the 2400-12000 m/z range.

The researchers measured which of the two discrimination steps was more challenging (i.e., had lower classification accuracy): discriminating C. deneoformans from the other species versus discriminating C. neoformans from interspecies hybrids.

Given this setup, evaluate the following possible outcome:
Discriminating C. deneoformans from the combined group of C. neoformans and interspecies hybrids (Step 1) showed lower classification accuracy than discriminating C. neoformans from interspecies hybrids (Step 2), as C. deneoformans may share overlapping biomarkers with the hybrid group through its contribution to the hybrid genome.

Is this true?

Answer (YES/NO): NO